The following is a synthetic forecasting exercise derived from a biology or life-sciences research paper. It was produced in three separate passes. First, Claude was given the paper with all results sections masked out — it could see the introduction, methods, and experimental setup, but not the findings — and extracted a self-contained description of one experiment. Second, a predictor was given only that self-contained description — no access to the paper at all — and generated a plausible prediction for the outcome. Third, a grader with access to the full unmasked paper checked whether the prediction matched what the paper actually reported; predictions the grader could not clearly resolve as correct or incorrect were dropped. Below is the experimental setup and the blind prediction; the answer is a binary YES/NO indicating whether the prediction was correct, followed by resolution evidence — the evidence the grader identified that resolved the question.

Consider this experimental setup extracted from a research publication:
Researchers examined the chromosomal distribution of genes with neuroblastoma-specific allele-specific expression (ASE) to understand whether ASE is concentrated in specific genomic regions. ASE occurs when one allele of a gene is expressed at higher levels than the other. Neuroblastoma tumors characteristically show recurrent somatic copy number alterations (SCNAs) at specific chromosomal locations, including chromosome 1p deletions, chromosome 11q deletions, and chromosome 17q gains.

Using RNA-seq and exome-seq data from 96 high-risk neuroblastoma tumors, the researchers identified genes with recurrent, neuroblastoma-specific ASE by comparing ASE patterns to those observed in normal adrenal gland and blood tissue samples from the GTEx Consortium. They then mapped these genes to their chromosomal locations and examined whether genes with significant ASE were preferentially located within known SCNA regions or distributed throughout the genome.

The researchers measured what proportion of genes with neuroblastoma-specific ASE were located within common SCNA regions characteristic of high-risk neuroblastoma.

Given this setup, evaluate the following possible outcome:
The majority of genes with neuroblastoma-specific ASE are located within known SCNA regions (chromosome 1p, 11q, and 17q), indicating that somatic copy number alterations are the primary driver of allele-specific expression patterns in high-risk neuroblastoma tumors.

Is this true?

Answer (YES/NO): YES